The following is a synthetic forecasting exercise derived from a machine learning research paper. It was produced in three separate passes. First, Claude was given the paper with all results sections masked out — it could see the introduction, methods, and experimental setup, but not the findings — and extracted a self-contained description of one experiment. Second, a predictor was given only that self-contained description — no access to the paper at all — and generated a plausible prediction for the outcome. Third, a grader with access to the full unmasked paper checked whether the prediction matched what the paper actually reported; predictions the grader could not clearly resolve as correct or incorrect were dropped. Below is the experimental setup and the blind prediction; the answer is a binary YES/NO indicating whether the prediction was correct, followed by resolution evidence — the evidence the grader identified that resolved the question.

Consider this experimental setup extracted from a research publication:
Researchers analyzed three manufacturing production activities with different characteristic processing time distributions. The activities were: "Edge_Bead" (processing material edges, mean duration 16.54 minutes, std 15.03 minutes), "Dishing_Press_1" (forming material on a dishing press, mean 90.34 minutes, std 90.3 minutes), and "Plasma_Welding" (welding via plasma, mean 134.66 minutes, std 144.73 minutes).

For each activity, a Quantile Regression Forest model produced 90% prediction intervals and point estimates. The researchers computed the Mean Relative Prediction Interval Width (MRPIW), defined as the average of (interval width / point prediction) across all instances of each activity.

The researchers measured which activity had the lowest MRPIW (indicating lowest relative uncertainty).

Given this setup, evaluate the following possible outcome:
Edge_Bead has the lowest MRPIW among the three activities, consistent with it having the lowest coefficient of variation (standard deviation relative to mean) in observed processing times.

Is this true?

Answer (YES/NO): NO